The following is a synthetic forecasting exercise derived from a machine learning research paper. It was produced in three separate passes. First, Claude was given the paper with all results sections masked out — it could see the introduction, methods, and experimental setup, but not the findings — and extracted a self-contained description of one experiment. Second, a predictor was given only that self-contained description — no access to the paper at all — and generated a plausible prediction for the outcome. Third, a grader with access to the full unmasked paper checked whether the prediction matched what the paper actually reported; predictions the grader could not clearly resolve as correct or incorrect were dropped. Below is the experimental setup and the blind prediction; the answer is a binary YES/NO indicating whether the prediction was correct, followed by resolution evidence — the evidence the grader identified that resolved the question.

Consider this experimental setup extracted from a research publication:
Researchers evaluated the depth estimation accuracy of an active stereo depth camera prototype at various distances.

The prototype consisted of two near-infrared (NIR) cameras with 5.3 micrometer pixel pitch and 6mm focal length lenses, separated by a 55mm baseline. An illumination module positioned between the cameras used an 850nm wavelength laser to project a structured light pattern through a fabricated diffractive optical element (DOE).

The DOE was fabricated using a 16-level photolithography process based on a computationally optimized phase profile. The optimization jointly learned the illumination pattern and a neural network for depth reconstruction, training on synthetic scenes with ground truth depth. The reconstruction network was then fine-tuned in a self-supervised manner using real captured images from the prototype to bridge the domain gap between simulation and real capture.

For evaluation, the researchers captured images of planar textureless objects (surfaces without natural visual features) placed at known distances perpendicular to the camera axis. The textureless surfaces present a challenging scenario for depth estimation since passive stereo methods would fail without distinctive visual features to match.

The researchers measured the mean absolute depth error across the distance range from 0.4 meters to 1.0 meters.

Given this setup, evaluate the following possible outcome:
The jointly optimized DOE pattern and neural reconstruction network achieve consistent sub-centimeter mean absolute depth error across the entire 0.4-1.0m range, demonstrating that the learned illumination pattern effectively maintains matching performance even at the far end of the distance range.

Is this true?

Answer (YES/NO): NO